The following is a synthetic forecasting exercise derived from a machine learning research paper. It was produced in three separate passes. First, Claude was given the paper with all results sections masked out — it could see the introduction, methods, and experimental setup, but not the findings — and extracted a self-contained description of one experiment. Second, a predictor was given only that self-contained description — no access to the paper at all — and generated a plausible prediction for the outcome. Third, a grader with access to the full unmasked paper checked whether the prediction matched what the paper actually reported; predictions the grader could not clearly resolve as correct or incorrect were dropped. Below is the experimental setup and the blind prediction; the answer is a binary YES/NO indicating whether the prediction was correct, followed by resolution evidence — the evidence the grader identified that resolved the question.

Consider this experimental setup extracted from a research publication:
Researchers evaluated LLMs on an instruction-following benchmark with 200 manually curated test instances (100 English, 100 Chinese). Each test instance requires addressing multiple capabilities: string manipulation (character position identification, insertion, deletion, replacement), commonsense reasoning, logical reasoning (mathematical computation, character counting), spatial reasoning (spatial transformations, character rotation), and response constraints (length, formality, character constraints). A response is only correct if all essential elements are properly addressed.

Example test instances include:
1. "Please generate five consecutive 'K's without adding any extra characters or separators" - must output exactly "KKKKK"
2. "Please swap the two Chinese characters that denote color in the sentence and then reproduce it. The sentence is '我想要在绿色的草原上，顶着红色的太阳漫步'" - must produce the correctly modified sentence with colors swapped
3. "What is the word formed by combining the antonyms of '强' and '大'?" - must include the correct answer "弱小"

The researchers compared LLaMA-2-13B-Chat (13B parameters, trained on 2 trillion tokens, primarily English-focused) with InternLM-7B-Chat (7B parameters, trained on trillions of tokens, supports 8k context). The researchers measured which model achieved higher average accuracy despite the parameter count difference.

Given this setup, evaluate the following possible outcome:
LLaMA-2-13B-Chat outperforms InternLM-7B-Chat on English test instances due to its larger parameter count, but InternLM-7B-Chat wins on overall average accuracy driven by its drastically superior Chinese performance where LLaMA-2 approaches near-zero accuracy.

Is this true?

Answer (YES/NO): NO